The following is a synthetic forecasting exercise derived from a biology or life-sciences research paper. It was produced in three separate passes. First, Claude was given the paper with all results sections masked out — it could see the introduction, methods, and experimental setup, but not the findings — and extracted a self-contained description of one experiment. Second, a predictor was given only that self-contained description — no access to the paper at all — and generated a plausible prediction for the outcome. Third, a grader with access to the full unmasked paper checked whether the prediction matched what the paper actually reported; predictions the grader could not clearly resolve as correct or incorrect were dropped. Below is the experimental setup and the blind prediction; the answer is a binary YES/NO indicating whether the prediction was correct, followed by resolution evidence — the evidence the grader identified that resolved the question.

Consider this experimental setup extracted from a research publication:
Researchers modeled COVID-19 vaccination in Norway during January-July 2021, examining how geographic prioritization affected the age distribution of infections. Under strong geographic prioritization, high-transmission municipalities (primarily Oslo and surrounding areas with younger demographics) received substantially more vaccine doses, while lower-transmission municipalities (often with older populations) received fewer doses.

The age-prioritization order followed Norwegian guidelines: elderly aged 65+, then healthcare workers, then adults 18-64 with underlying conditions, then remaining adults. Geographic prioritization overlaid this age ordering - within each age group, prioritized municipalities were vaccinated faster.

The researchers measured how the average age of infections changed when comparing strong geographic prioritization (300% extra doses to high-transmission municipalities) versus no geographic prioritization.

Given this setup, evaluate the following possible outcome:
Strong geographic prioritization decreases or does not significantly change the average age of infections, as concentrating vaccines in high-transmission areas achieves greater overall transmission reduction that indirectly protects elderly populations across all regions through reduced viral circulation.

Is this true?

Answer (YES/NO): NO